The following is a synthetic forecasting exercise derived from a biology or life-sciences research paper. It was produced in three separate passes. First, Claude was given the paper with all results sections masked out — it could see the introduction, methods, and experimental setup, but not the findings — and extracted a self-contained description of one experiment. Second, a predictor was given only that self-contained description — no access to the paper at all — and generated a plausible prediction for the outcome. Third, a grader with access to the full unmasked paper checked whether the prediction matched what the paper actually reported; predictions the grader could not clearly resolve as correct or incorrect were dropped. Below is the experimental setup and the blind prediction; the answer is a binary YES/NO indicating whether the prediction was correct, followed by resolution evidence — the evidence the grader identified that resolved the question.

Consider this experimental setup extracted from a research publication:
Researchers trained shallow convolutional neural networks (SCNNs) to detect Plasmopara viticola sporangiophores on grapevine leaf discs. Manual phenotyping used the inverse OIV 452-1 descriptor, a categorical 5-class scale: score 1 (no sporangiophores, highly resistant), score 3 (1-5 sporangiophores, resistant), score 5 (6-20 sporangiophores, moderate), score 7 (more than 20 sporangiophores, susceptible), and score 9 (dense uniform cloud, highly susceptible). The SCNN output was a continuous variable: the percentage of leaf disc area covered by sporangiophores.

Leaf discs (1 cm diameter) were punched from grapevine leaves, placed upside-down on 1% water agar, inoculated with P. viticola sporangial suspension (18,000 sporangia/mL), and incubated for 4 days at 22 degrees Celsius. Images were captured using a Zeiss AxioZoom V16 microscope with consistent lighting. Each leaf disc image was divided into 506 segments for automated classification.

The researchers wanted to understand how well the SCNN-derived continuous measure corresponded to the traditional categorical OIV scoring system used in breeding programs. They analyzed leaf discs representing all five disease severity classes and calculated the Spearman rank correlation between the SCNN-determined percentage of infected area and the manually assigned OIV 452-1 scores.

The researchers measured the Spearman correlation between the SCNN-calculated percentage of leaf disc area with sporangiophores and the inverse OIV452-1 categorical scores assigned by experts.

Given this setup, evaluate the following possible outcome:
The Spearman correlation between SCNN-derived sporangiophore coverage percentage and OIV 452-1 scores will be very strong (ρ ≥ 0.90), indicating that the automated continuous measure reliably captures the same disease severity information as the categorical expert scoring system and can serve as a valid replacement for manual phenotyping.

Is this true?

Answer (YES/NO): YES